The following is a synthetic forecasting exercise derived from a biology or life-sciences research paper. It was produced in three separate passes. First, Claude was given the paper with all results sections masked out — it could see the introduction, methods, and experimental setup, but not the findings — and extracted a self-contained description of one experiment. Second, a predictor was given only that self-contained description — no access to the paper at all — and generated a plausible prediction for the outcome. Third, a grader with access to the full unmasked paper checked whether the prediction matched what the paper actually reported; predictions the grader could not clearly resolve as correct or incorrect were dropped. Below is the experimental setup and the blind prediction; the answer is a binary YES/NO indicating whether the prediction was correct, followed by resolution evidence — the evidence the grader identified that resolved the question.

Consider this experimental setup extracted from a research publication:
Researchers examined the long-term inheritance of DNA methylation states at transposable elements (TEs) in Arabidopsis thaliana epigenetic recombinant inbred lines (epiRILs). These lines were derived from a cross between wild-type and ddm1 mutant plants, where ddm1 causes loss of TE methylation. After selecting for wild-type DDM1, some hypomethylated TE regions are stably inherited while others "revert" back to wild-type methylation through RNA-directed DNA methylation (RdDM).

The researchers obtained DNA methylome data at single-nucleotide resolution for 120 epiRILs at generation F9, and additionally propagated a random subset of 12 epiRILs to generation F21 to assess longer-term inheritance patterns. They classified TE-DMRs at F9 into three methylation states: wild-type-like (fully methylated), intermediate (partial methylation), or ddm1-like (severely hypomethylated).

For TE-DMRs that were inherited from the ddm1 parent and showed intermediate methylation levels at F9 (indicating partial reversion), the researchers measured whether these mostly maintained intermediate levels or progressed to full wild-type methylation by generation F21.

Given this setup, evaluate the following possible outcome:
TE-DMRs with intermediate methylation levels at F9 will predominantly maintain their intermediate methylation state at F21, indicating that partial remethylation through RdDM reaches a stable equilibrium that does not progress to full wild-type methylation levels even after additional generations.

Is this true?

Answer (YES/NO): NO